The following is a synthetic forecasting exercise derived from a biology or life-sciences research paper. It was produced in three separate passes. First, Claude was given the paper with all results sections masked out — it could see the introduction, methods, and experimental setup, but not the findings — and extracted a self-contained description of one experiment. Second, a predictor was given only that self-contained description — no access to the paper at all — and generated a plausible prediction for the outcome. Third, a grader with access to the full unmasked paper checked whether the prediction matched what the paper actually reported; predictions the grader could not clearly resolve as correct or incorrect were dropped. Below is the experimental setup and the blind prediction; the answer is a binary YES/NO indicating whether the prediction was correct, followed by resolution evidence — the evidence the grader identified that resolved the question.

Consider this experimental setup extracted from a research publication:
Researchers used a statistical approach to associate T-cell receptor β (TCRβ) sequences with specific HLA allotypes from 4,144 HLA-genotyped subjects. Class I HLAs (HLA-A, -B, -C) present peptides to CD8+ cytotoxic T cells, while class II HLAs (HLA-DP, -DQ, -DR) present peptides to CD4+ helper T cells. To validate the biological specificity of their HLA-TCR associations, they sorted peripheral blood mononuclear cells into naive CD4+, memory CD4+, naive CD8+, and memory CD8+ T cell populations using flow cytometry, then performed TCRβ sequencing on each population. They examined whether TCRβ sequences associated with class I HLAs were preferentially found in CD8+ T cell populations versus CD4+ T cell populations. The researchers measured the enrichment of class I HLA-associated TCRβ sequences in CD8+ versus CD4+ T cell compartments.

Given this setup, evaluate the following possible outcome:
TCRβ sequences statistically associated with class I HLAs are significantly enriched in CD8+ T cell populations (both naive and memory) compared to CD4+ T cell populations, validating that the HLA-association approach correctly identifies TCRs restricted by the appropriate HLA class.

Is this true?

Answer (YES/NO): NO